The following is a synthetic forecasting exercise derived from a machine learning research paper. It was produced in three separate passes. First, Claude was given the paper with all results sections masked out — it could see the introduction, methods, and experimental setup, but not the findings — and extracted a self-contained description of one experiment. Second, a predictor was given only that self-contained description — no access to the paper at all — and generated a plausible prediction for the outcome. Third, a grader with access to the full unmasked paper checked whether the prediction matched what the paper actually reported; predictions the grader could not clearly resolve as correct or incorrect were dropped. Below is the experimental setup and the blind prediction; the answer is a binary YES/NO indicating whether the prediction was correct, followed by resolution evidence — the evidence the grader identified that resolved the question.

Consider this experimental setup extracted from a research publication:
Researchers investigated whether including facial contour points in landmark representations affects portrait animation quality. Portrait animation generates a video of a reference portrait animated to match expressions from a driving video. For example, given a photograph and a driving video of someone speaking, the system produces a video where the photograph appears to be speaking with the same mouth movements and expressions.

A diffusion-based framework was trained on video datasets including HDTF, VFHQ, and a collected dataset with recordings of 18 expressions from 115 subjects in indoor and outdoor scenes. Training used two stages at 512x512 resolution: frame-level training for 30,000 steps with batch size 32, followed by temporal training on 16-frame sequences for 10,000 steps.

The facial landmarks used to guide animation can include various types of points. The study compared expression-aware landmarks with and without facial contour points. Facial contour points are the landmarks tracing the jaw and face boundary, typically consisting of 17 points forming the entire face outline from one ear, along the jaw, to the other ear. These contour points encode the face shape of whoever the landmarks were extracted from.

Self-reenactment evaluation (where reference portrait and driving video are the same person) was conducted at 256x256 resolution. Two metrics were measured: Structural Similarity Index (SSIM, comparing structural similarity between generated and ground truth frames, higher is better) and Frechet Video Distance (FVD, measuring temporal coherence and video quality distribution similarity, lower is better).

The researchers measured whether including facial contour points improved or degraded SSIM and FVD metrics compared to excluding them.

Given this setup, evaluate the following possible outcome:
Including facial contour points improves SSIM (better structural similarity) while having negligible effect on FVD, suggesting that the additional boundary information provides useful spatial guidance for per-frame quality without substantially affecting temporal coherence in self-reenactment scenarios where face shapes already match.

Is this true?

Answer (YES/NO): NO